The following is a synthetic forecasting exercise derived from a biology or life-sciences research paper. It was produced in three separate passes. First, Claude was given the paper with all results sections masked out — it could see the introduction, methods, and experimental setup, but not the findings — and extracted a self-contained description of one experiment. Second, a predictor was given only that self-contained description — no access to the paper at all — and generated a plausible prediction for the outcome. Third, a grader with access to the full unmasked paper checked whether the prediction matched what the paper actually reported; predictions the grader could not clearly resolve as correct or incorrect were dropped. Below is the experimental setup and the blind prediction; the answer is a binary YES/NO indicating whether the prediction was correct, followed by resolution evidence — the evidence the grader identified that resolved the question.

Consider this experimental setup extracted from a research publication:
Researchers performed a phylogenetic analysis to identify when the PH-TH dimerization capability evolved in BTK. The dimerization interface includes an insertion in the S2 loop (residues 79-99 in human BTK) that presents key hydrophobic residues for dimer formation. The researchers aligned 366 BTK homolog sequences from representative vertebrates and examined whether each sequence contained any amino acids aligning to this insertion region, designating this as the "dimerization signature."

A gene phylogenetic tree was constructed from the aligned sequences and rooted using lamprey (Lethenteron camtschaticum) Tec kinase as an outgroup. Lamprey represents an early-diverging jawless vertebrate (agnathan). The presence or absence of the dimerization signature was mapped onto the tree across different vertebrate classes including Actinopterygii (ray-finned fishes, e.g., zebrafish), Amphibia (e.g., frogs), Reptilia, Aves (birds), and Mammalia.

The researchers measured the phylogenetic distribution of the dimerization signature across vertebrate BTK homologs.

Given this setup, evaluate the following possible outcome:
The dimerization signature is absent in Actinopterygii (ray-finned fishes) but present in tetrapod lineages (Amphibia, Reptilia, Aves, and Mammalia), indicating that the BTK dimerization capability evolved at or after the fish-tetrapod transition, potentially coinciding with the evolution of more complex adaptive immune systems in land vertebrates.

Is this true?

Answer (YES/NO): NO